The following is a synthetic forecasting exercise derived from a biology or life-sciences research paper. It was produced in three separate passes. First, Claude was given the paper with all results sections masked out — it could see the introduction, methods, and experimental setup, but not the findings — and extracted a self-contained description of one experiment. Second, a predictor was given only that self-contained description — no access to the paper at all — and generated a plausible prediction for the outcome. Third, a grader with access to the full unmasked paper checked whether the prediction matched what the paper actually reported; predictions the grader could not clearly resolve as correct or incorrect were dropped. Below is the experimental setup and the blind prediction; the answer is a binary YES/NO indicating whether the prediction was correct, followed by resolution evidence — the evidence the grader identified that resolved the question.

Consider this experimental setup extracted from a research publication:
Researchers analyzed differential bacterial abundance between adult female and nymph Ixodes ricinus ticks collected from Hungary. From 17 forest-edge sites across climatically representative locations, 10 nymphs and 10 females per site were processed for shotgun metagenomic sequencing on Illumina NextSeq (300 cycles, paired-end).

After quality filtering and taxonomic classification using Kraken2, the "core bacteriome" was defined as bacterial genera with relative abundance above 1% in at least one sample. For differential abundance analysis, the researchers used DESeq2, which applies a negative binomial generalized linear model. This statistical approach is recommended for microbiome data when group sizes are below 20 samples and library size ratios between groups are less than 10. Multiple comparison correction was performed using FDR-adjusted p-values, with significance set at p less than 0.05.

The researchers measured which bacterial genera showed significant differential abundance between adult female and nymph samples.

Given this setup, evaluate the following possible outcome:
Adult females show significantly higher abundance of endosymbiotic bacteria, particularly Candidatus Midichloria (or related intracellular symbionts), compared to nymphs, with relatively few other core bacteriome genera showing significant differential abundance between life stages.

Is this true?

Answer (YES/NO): NO